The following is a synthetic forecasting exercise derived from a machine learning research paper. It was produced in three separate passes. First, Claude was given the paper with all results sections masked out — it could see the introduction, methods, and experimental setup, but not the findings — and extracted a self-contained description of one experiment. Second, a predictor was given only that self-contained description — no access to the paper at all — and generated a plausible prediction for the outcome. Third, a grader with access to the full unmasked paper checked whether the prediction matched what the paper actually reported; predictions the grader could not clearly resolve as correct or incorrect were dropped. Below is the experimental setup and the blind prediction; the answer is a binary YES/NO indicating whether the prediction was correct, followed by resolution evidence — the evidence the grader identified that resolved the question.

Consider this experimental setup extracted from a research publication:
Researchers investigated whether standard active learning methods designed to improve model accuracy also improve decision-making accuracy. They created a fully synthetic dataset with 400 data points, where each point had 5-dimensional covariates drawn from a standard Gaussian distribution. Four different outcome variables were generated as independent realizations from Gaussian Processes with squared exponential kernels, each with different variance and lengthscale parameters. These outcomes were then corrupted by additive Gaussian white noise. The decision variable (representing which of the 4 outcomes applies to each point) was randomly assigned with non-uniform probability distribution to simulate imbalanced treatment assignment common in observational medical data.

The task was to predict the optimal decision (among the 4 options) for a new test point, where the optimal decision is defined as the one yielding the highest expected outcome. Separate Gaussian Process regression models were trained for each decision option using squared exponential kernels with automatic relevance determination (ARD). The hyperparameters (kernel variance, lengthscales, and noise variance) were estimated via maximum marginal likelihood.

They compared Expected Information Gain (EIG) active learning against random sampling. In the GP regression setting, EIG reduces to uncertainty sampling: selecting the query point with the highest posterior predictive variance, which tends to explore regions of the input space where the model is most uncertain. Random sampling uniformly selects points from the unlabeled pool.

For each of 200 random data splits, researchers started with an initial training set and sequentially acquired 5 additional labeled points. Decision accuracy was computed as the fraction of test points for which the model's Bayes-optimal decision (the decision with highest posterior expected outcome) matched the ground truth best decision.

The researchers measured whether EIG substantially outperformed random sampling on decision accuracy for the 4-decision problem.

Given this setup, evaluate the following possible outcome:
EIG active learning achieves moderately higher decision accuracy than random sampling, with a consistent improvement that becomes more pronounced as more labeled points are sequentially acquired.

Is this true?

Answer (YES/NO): NO